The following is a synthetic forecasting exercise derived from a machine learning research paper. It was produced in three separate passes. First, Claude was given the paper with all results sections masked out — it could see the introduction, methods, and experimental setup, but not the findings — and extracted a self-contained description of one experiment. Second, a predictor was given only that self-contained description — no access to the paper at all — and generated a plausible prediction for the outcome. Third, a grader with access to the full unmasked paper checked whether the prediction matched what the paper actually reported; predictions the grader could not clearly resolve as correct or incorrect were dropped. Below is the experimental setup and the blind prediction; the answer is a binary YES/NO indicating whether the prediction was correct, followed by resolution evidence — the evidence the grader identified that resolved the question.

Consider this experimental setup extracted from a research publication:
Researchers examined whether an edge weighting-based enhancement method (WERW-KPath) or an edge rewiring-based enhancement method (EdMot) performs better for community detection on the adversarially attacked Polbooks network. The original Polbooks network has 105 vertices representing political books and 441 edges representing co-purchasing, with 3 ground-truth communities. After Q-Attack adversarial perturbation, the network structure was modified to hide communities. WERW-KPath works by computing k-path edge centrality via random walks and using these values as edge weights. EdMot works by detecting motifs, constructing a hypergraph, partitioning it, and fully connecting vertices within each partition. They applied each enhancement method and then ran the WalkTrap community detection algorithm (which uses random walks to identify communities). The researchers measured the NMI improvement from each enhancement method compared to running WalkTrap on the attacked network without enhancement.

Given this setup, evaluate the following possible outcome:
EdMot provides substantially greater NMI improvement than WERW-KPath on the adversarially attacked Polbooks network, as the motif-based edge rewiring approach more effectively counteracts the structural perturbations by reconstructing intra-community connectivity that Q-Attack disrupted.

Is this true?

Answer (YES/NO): NO